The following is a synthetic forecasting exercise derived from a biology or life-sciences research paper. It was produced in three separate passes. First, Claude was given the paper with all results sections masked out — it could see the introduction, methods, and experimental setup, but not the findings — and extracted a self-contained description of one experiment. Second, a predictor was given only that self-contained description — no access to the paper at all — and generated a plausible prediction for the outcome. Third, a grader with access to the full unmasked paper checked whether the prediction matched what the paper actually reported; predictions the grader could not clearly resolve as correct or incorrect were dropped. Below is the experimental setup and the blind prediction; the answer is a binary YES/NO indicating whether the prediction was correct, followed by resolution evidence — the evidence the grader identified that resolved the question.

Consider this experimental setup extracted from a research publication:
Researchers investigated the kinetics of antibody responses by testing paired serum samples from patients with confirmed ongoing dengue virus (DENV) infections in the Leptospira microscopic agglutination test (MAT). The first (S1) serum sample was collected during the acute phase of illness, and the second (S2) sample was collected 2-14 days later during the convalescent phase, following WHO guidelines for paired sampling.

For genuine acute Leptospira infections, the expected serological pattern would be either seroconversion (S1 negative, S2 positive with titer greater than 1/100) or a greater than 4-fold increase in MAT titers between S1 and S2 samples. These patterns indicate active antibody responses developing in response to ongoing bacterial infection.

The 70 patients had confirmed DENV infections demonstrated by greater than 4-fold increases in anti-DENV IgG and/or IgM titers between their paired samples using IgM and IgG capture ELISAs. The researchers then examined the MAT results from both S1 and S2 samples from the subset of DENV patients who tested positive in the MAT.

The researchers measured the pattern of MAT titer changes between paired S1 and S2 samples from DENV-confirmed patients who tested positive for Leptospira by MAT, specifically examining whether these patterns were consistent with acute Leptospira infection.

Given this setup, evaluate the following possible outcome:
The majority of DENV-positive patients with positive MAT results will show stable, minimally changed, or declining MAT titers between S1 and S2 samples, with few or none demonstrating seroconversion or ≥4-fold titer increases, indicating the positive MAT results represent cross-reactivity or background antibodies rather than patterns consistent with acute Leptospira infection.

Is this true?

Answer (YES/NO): NO